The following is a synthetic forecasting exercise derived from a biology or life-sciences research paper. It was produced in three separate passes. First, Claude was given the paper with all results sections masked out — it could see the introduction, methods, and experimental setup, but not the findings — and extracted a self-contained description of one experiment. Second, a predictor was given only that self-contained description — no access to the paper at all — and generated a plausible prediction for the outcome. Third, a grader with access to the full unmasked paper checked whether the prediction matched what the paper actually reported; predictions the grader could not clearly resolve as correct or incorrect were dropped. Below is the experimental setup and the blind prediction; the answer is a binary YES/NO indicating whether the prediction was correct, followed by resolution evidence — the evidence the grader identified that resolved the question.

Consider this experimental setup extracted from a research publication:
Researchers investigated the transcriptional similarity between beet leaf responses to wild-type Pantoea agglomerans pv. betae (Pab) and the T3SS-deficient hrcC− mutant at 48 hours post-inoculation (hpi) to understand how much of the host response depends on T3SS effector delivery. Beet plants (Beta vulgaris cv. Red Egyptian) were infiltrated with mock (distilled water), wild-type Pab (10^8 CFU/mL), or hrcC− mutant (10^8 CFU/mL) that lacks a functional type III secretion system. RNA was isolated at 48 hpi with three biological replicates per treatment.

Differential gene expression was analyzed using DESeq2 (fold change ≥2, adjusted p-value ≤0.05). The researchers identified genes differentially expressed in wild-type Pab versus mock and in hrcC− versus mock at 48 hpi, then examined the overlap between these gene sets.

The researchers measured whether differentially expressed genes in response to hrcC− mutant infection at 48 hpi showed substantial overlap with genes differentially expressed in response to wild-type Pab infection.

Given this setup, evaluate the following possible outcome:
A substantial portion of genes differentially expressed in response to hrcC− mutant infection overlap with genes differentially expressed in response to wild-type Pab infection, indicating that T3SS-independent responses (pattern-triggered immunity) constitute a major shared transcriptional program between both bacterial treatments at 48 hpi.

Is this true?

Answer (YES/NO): NO